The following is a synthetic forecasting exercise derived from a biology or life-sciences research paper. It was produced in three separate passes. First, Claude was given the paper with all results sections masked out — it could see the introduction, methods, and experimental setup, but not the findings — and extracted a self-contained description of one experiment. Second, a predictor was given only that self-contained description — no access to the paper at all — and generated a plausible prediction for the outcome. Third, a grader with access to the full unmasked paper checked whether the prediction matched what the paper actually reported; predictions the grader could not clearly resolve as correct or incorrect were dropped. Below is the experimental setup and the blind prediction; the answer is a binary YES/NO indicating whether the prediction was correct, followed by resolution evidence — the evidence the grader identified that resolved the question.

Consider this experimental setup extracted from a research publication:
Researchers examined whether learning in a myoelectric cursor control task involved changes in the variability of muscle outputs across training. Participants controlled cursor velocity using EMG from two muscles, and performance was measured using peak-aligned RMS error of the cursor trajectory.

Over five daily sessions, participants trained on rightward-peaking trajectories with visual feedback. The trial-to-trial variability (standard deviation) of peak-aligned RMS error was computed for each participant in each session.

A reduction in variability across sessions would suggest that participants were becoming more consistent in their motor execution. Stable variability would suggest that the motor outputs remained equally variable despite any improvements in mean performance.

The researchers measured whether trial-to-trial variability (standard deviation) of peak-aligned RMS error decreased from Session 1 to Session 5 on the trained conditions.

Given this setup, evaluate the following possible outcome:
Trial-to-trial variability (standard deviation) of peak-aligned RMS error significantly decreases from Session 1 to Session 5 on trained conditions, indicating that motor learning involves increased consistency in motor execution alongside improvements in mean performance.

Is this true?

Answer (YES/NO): YES